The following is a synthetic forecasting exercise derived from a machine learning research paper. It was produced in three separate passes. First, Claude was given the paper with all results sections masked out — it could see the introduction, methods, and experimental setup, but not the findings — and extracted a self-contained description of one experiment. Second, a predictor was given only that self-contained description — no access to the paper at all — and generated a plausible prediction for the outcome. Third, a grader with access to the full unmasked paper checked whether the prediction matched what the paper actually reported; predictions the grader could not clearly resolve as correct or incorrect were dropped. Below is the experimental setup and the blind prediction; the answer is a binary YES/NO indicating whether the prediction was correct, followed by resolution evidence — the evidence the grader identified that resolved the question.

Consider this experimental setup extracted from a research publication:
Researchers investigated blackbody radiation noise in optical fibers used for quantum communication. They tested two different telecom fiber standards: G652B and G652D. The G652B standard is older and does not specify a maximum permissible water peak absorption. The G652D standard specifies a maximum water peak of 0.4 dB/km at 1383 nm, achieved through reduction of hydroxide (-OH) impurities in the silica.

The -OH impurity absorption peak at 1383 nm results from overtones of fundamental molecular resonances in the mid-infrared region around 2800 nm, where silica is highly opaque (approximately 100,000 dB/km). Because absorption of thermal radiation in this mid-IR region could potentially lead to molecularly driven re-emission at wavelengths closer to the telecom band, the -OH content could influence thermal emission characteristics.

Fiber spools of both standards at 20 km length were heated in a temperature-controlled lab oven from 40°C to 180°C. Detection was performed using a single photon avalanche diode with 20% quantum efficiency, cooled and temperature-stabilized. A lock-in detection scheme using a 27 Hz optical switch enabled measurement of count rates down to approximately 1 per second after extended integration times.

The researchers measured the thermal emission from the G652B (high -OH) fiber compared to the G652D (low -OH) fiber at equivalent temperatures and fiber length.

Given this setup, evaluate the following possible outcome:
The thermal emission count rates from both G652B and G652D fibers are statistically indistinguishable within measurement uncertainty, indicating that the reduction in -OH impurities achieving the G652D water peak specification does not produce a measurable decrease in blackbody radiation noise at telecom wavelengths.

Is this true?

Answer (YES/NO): NO